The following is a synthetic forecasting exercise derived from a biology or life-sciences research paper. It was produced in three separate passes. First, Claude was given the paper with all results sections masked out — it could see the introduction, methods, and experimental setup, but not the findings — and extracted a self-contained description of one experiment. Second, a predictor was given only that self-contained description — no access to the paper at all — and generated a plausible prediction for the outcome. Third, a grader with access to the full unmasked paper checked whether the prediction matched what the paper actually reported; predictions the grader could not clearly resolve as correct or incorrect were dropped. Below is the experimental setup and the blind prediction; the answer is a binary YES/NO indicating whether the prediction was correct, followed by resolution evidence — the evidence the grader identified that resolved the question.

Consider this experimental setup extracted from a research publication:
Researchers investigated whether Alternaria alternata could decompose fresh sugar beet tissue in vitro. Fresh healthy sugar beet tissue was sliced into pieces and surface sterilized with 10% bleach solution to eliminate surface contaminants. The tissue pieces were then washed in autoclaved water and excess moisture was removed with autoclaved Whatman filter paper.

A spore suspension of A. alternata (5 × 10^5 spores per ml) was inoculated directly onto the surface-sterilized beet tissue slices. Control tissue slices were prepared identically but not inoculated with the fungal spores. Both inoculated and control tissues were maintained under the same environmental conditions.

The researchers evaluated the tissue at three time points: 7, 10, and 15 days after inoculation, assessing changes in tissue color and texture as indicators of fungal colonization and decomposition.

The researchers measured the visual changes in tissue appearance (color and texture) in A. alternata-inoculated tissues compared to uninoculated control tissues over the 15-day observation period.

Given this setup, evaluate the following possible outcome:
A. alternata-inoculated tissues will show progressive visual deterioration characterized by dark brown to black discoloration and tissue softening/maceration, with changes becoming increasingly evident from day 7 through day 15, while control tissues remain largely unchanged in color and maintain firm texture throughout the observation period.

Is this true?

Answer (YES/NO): YES